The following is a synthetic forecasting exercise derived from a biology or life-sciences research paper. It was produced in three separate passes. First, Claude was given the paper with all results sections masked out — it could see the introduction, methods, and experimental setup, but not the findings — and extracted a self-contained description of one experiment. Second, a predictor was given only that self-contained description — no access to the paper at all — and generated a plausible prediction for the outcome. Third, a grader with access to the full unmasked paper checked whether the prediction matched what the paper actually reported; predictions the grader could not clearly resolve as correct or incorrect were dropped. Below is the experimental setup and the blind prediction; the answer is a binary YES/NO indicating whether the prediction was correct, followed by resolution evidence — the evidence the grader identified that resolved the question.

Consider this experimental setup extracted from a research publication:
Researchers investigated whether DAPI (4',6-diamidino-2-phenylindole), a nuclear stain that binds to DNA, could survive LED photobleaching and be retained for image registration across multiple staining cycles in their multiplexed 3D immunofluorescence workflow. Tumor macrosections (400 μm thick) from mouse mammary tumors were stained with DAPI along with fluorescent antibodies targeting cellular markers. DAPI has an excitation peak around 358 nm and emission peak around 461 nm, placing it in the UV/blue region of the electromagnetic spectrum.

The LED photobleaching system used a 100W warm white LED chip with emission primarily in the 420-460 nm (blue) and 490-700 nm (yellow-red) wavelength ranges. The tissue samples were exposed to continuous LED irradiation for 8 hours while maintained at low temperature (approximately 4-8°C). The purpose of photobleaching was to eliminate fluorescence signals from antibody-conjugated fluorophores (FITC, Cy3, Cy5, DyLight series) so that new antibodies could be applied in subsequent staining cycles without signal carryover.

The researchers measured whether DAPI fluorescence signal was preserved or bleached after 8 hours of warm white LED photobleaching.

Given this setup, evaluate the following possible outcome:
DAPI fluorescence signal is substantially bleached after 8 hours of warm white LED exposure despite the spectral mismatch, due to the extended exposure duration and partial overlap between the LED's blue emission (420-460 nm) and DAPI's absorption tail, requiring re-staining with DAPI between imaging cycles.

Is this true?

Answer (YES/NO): NO